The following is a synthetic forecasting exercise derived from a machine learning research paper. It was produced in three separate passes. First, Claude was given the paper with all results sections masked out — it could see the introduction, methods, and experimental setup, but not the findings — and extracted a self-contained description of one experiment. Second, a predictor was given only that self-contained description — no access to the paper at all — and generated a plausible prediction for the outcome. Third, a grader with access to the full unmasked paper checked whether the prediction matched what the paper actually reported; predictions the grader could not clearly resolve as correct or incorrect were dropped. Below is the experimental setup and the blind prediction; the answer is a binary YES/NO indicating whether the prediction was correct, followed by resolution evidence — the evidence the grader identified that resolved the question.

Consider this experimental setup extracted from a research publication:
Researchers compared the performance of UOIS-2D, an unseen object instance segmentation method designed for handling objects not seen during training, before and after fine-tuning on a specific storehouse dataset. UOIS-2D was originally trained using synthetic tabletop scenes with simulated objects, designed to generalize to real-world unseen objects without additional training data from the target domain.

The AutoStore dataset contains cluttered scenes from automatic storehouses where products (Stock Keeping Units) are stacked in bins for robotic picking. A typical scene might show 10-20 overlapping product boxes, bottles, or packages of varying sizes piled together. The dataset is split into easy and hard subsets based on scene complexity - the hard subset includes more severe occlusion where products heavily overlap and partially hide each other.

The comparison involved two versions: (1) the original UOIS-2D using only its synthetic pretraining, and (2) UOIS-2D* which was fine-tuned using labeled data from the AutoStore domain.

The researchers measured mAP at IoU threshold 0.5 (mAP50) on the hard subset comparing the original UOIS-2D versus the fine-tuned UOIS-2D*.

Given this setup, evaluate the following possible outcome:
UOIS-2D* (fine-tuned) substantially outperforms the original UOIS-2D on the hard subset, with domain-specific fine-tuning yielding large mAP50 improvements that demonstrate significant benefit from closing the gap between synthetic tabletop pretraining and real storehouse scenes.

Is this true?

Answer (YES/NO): YES